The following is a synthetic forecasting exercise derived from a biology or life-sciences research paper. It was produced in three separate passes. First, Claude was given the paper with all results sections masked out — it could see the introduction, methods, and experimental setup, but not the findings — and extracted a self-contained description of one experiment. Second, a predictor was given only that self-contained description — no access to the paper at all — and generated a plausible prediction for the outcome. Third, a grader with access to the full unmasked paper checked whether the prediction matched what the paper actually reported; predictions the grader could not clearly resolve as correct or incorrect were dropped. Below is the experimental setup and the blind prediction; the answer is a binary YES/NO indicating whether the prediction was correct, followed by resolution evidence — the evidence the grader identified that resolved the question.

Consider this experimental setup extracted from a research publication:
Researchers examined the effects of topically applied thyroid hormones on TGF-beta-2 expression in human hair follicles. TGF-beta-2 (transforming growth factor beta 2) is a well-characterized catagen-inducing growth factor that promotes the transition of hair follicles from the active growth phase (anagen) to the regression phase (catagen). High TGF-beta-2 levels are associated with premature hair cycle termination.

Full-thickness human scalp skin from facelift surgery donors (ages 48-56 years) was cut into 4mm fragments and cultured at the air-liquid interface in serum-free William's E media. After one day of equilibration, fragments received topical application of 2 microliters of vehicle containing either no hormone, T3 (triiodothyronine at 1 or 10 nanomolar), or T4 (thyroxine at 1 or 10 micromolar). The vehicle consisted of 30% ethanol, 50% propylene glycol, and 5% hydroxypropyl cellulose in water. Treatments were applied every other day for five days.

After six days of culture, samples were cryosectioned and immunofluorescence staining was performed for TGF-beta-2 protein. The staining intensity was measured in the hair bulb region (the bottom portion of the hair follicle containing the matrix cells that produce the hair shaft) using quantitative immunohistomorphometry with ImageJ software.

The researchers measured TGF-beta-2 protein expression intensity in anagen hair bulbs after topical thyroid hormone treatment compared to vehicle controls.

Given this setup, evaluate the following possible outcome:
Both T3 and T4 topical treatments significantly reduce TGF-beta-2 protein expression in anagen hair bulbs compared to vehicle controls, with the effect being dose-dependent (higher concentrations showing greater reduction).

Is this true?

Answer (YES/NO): NO